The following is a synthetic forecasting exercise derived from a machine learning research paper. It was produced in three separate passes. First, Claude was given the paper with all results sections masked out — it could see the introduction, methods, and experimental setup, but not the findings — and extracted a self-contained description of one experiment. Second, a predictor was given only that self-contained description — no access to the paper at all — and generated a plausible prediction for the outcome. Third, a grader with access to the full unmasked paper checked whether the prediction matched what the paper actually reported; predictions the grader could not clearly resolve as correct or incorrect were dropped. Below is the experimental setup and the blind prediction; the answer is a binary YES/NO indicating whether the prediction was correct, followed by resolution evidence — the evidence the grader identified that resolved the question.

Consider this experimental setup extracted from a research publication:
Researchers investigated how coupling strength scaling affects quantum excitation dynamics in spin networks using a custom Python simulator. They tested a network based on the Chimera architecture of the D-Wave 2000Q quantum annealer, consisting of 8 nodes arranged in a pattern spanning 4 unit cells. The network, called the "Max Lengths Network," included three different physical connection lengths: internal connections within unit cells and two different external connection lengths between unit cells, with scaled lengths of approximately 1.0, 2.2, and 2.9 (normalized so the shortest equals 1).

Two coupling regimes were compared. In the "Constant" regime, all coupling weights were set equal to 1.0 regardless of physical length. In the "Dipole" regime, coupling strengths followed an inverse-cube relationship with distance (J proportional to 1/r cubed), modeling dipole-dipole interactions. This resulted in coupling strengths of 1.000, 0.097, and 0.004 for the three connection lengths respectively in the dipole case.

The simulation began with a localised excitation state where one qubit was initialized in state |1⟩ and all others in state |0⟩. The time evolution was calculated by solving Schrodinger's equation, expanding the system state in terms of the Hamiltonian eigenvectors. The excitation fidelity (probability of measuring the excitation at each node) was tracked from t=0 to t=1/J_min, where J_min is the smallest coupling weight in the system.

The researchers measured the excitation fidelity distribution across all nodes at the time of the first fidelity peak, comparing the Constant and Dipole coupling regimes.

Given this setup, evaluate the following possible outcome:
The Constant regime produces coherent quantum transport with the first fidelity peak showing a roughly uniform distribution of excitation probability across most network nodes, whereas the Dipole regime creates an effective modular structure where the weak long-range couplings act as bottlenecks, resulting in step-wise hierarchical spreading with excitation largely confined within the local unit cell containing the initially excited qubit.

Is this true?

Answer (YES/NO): NO